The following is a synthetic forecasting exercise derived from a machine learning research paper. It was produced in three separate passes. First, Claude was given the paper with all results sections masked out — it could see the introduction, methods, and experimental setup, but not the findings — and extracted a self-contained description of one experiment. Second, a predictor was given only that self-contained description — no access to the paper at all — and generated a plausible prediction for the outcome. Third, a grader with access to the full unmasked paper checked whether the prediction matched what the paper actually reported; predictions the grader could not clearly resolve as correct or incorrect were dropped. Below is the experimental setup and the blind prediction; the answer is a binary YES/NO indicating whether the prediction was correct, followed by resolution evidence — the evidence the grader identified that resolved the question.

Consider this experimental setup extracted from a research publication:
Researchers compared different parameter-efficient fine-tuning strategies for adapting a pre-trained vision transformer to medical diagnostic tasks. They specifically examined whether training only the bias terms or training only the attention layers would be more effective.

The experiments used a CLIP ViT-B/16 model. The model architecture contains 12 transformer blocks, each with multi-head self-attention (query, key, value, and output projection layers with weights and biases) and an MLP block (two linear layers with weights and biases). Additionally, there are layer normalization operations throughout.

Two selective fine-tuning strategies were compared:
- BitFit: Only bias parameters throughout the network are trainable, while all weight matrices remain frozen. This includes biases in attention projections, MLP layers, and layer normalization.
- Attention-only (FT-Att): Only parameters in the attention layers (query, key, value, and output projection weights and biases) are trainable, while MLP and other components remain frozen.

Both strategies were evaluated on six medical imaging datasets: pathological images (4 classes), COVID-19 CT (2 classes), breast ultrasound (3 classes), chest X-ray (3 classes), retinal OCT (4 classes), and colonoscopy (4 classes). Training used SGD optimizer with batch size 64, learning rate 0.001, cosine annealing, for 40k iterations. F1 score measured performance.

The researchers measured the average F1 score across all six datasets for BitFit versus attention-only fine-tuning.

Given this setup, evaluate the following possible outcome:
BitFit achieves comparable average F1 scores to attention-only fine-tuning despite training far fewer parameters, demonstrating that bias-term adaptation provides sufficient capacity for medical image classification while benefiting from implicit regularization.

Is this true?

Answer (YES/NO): NO